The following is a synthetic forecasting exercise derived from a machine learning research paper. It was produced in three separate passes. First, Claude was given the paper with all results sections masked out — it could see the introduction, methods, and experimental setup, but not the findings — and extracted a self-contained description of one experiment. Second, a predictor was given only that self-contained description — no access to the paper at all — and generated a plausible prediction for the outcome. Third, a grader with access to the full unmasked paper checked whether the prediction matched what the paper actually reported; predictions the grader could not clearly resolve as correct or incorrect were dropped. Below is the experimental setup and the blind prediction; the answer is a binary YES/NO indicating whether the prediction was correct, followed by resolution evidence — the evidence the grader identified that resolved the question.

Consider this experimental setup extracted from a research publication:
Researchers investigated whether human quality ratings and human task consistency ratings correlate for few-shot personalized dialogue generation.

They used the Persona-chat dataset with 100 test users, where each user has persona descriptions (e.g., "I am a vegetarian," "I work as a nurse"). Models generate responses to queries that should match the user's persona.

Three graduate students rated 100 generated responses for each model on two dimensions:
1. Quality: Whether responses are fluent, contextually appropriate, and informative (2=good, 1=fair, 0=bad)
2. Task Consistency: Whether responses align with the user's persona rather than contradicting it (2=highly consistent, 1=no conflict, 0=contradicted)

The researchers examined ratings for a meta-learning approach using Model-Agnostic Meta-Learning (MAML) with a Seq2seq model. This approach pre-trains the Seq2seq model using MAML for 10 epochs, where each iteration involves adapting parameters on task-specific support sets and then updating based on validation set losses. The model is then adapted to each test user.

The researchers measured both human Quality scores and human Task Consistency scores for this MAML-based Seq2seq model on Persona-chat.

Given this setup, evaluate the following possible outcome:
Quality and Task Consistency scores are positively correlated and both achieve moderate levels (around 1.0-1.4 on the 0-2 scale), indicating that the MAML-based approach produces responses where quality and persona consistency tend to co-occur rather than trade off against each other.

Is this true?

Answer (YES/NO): NO